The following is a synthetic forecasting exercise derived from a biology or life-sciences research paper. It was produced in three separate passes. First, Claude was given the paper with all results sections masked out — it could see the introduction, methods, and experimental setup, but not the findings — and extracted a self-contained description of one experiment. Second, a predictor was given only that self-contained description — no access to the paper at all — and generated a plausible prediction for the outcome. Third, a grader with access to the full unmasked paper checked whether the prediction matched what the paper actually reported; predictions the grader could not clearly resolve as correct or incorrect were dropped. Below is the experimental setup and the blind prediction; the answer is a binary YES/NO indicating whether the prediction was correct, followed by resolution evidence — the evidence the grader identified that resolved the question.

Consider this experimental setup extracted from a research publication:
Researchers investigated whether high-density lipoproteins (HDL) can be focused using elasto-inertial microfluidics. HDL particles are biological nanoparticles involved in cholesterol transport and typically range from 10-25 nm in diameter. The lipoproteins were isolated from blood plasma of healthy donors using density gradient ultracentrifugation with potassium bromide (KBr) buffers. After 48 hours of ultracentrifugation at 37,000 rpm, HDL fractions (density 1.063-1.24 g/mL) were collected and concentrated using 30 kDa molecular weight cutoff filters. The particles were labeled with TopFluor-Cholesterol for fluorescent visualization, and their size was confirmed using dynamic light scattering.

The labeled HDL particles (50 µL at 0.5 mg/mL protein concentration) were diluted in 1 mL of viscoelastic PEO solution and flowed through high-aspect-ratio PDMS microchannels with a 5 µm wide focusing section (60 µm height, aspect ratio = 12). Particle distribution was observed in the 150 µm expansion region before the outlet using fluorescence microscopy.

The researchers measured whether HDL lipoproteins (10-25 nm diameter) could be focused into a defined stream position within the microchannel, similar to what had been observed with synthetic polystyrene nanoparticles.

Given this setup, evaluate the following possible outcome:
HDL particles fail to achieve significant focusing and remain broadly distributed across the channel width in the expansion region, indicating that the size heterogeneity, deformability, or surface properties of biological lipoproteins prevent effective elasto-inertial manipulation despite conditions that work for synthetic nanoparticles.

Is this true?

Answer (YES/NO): NO